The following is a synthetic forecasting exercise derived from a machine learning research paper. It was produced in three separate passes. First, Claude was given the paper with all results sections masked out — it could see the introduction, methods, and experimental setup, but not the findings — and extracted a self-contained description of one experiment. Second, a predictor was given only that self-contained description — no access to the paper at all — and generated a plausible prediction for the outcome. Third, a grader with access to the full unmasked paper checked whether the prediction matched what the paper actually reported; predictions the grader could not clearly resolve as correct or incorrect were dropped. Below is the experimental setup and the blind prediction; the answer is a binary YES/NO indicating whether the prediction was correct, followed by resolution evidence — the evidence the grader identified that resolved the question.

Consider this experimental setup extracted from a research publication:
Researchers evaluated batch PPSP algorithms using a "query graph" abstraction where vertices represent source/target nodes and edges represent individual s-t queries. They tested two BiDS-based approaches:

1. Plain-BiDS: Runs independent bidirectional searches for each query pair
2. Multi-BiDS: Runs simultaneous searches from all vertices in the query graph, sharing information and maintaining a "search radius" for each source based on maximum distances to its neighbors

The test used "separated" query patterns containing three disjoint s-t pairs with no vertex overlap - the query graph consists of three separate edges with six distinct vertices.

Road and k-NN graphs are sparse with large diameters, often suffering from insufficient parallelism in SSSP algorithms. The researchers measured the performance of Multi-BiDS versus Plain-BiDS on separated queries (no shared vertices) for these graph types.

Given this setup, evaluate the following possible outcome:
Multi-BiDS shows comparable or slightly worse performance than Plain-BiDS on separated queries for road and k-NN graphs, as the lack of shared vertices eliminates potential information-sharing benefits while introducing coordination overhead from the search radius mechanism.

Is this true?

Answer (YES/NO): NO